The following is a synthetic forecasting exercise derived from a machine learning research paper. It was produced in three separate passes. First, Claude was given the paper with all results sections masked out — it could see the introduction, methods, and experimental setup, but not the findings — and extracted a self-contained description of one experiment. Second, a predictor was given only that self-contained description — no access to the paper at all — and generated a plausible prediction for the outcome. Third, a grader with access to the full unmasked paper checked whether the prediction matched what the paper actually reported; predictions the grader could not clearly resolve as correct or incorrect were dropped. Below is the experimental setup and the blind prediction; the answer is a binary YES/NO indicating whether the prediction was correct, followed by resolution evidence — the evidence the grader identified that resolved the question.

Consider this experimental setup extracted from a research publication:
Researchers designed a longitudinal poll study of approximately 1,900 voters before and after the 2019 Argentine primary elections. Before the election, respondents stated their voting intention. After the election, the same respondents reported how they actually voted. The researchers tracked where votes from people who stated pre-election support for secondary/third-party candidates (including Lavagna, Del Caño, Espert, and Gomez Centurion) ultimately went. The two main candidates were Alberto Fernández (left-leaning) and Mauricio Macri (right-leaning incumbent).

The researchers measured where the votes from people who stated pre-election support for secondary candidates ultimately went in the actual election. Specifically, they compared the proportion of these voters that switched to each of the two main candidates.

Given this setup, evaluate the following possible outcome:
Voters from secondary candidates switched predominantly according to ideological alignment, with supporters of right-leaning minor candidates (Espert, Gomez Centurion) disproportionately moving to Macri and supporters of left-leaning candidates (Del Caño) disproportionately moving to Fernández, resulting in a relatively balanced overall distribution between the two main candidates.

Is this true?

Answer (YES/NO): NO